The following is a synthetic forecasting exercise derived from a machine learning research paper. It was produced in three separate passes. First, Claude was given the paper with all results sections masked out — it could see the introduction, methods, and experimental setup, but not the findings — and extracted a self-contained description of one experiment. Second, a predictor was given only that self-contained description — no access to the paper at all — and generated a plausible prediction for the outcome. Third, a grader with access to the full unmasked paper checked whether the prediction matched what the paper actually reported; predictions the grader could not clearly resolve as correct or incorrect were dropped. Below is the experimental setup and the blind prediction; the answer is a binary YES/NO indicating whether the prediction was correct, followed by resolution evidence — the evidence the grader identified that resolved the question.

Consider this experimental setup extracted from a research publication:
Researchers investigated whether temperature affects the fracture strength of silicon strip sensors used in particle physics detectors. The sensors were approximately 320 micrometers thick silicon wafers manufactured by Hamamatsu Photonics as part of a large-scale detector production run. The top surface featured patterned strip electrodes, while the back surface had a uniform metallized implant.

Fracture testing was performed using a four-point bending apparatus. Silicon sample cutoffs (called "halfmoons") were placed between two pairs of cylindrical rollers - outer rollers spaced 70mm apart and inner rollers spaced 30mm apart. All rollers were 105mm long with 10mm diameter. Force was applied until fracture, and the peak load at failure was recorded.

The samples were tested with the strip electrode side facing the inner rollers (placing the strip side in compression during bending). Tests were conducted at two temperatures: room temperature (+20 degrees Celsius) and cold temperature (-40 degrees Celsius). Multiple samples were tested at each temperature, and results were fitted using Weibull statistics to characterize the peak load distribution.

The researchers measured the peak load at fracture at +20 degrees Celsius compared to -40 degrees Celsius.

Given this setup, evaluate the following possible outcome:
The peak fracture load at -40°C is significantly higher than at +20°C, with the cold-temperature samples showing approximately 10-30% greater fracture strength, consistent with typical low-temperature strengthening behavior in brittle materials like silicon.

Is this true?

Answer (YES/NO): NO